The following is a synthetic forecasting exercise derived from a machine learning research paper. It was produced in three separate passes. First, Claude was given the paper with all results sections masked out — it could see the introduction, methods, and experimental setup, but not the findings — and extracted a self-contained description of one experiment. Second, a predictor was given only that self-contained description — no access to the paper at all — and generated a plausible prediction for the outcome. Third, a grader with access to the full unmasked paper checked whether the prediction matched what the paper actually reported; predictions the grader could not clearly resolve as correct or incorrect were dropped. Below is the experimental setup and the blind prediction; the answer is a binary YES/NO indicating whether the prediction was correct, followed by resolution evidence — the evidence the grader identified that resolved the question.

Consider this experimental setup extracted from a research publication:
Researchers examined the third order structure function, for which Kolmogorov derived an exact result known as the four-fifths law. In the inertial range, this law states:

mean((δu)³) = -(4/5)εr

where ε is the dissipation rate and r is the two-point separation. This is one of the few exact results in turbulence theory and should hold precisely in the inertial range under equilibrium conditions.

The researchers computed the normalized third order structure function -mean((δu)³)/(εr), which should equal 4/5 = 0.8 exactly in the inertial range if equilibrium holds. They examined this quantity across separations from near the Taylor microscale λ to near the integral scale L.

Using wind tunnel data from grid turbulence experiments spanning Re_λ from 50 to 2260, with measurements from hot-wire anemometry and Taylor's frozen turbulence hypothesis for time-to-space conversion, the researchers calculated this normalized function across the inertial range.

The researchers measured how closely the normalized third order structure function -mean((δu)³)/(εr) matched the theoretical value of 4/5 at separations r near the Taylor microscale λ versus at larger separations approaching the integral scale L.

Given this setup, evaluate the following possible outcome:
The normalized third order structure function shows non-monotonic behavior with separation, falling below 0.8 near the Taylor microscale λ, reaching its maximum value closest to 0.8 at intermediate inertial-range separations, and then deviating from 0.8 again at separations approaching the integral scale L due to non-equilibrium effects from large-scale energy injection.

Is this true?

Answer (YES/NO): NO